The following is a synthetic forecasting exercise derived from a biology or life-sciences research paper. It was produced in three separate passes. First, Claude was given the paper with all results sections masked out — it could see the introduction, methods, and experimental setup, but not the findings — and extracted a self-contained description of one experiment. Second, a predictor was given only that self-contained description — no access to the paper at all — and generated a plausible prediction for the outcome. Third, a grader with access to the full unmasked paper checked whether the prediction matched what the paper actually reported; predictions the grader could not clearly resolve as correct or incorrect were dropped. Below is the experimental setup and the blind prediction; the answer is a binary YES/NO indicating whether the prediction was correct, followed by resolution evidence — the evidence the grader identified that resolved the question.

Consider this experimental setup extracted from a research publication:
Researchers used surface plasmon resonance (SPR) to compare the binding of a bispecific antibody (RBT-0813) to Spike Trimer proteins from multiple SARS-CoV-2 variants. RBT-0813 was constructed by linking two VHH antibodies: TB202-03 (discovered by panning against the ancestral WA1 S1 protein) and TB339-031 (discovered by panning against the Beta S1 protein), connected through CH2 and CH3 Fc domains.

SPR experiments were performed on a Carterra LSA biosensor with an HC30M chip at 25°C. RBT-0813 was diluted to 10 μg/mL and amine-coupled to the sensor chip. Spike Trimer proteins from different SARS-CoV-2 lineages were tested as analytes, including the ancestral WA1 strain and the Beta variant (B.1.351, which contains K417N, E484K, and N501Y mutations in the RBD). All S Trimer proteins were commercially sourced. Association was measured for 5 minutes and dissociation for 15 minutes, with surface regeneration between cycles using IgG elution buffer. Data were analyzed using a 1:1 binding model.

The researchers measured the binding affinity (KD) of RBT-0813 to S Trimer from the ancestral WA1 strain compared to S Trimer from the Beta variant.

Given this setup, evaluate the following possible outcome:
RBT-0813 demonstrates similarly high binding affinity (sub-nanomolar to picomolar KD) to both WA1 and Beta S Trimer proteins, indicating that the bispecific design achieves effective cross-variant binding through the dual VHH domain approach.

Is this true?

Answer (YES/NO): YES